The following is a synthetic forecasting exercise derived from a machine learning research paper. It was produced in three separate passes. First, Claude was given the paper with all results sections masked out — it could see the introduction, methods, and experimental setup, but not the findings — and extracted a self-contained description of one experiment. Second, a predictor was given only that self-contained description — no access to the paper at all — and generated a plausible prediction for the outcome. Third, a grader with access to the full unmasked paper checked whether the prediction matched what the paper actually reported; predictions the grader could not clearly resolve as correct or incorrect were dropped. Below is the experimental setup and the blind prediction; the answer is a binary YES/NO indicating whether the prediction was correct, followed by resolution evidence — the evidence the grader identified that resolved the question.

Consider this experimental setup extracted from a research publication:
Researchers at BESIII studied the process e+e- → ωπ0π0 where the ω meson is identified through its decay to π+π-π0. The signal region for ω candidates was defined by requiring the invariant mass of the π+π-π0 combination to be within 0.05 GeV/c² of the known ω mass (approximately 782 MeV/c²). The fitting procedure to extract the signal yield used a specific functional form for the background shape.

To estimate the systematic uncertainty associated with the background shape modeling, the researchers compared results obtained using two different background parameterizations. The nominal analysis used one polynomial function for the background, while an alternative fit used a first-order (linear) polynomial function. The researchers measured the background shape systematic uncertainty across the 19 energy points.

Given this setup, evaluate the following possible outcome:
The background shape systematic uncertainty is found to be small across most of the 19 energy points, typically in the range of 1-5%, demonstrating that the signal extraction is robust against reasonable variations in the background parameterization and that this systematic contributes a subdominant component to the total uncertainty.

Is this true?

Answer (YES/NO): NO